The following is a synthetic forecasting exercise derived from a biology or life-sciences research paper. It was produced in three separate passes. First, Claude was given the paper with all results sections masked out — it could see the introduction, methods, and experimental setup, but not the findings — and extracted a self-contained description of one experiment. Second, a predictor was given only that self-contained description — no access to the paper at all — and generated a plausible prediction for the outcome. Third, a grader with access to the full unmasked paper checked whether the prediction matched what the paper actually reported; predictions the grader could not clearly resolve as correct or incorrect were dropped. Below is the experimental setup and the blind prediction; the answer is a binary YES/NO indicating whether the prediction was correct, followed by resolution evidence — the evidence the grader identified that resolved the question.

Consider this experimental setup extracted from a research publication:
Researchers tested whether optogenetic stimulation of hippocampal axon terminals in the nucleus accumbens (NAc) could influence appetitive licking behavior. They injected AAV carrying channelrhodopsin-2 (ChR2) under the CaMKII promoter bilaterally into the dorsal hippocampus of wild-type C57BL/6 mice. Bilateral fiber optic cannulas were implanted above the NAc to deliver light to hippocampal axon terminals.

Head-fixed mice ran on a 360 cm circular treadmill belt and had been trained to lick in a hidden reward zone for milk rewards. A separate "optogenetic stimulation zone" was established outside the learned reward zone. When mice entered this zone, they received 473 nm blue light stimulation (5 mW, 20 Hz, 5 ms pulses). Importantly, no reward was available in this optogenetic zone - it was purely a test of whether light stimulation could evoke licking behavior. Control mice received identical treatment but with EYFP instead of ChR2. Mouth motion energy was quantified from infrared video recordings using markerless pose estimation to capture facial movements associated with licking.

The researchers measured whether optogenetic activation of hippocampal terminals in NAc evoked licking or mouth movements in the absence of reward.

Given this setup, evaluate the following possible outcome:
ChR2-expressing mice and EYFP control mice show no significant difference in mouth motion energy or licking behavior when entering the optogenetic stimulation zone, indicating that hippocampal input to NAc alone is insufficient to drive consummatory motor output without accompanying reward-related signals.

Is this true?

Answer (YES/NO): NO